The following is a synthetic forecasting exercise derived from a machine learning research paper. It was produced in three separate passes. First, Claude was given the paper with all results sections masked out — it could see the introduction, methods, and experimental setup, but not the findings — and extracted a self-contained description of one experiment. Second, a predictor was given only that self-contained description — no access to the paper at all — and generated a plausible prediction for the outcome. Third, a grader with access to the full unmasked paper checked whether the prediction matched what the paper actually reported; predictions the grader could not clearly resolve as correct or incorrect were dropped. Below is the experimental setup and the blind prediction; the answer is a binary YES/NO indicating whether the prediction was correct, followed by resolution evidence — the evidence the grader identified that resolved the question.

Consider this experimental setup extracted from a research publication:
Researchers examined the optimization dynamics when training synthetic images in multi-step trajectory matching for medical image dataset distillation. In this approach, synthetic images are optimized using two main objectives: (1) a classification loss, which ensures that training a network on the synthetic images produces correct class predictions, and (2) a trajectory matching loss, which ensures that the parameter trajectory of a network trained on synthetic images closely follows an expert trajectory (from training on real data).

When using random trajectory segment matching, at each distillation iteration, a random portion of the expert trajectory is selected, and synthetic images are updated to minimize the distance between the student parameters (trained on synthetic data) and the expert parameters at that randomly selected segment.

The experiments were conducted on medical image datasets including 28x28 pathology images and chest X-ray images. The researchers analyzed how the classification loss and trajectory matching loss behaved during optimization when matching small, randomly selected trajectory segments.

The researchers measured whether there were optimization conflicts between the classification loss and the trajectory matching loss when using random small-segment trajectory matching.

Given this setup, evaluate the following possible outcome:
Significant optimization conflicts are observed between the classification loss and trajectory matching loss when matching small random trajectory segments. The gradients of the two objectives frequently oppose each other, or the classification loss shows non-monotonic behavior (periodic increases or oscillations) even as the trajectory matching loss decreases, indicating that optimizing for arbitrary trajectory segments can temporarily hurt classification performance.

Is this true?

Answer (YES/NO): YES